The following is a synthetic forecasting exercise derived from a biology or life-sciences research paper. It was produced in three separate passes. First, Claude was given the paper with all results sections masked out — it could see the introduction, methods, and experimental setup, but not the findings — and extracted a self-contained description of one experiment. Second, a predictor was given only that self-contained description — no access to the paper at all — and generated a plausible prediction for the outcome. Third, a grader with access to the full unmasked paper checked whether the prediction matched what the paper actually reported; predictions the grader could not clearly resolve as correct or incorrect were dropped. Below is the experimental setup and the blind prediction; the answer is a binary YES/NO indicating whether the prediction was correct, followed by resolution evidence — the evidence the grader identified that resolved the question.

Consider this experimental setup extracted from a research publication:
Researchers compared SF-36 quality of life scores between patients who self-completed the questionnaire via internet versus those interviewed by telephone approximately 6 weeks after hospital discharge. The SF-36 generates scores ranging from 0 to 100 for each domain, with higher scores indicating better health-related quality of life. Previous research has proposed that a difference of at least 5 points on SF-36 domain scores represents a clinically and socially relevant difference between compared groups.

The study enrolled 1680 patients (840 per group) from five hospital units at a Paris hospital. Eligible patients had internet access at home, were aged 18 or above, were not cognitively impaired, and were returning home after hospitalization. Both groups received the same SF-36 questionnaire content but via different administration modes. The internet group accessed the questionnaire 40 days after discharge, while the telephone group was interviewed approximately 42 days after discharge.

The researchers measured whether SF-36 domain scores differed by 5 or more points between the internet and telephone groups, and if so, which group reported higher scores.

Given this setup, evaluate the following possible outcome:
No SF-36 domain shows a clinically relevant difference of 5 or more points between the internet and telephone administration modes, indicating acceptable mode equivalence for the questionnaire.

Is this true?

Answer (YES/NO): NO